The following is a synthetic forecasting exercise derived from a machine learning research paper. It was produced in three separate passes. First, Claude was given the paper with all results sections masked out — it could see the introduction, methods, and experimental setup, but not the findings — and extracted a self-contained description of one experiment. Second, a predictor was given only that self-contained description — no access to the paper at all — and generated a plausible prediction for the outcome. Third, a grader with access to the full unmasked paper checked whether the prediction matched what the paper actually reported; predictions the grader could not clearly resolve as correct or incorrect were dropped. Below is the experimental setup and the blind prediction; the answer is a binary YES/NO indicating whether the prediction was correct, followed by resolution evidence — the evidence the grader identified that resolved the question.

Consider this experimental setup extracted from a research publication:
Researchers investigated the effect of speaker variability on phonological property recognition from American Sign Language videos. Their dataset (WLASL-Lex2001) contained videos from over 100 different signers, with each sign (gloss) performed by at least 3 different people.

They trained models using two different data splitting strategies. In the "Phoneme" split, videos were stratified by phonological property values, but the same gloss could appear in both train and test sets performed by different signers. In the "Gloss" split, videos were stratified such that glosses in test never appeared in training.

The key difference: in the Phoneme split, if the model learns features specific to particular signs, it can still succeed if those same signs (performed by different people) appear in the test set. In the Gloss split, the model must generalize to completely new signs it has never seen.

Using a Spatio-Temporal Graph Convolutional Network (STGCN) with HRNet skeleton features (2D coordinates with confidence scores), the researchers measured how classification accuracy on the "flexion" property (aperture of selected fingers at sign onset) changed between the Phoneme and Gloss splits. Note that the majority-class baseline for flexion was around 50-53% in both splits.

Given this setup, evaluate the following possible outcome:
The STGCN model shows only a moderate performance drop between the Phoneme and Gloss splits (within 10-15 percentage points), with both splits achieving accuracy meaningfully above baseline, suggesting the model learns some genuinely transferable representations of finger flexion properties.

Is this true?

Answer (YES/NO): NO